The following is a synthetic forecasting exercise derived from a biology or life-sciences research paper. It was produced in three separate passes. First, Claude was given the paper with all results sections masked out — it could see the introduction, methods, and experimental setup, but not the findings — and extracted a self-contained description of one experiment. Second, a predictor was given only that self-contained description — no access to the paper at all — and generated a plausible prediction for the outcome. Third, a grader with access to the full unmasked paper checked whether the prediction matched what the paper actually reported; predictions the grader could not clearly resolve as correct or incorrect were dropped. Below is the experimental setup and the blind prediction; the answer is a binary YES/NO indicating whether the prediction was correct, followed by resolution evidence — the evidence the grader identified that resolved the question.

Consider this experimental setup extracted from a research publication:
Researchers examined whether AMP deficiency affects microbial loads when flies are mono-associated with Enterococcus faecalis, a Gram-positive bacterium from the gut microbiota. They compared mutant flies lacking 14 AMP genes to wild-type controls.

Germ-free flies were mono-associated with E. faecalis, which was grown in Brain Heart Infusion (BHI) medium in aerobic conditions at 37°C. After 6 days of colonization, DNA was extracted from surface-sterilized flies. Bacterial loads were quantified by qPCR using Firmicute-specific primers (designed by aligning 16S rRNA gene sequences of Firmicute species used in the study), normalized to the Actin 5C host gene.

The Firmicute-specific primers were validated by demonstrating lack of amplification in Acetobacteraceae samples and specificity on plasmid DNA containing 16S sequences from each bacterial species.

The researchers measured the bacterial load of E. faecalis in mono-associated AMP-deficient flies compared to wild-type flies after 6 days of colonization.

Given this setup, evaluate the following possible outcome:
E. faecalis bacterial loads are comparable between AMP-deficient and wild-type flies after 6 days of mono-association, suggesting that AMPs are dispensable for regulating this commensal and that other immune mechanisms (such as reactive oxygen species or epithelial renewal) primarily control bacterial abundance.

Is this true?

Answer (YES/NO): NO